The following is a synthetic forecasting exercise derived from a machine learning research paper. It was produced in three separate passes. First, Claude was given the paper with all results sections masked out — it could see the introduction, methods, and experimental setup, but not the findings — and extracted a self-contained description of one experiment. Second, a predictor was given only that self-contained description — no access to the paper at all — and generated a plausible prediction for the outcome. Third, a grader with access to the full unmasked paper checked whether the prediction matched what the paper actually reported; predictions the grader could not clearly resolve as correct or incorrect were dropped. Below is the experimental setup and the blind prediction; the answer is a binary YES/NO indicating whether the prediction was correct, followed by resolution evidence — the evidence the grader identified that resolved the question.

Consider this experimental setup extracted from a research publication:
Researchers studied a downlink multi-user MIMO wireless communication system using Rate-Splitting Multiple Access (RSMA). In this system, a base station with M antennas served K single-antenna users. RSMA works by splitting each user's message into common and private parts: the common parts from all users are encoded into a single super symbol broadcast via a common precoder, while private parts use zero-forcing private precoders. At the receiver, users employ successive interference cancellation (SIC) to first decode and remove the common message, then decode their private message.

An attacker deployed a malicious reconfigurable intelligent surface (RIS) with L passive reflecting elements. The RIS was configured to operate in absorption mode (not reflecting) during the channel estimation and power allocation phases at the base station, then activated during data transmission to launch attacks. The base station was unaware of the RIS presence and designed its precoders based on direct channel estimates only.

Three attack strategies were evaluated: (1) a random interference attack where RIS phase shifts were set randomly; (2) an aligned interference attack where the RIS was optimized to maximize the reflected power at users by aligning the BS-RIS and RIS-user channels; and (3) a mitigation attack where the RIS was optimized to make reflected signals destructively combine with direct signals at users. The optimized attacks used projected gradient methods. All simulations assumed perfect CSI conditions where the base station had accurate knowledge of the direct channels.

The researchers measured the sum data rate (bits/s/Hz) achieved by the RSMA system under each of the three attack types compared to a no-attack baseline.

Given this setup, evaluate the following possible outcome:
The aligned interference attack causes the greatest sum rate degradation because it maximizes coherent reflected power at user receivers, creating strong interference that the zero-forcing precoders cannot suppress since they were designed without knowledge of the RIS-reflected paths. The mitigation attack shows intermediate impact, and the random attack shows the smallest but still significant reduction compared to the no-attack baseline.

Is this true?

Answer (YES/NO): NO